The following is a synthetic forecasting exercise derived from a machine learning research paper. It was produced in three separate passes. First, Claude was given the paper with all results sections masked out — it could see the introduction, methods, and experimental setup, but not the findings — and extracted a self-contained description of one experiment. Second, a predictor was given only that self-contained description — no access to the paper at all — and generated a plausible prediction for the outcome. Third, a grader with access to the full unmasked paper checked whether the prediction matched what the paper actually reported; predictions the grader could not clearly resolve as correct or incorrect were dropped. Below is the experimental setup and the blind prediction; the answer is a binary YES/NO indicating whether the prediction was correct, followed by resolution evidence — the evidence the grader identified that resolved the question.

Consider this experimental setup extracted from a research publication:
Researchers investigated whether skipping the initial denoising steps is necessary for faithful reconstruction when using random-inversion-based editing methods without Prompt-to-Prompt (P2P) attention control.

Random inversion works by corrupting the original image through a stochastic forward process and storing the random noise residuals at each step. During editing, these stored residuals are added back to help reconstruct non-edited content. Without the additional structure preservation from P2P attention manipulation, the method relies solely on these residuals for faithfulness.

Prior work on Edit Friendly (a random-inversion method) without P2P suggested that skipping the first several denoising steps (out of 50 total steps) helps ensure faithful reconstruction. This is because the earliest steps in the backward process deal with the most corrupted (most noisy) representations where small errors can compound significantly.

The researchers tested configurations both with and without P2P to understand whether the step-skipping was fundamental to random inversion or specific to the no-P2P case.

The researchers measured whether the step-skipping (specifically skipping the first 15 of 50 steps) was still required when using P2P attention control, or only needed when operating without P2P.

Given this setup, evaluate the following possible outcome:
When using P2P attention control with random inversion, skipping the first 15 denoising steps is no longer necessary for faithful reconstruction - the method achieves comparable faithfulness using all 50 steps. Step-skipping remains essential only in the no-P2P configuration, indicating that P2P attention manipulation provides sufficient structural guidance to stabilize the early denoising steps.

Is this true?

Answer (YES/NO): YES